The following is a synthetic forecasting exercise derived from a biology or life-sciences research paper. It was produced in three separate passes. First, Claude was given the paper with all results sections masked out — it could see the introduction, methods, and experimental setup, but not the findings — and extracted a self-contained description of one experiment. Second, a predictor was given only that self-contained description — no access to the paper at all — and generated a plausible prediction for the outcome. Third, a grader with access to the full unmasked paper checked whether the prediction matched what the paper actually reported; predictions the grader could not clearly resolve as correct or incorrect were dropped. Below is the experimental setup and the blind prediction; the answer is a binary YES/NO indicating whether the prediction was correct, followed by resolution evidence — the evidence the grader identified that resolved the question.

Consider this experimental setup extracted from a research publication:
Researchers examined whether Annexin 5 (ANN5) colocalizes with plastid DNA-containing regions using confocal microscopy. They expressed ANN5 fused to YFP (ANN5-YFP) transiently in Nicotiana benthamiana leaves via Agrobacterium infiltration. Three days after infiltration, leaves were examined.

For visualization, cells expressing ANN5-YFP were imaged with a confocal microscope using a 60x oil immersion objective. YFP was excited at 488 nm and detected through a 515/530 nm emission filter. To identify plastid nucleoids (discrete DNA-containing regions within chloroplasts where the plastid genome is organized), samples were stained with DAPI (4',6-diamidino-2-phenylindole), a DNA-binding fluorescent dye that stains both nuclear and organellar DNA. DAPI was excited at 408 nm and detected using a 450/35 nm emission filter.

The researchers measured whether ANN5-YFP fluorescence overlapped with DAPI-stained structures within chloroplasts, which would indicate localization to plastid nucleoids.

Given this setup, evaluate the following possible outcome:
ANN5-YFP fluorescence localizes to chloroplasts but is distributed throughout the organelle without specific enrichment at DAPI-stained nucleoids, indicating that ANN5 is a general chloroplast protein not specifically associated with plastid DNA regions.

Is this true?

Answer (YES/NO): NO